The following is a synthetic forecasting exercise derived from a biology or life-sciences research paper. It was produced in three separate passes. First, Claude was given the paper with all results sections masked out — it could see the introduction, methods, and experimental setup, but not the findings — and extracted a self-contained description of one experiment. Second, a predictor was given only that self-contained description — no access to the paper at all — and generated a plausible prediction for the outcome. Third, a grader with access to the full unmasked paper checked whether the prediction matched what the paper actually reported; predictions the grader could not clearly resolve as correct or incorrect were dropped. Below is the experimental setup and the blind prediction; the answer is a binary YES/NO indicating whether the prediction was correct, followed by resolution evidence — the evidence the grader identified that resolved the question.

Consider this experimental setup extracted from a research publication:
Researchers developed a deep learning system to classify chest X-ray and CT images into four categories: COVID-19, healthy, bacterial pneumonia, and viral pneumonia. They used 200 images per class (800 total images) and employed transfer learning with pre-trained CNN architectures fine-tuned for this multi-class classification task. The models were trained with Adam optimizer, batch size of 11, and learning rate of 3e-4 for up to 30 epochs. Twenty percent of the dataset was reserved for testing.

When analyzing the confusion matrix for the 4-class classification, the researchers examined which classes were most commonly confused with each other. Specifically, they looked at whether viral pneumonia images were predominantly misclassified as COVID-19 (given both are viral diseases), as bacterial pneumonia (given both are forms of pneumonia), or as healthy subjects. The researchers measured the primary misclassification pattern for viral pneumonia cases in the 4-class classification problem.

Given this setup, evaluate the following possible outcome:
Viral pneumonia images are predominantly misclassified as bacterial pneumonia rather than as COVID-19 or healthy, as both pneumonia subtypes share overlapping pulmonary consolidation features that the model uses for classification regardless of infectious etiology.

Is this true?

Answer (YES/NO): NO